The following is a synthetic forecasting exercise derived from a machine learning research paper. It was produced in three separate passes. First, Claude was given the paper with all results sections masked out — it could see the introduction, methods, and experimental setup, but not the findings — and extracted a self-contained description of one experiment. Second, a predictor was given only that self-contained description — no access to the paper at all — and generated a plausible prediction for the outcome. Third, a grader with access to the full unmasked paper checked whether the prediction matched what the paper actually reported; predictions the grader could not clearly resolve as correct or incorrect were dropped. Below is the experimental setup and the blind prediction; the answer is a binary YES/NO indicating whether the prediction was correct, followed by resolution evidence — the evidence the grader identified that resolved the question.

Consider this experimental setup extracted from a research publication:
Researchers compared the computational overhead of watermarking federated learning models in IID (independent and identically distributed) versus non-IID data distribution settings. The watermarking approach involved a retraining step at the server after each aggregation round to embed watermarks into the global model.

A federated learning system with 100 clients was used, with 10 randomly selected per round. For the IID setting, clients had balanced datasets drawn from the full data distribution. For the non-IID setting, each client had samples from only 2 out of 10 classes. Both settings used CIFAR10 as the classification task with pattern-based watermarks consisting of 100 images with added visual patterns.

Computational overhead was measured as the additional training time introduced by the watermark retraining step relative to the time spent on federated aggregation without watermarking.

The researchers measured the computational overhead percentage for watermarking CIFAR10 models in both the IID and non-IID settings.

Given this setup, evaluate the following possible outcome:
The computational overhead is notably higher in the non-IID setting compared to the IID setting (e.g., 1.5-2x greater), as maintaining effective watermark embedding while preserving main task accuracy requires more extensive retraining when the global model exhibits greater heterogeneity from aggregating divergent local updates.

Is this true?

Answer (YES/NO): NO